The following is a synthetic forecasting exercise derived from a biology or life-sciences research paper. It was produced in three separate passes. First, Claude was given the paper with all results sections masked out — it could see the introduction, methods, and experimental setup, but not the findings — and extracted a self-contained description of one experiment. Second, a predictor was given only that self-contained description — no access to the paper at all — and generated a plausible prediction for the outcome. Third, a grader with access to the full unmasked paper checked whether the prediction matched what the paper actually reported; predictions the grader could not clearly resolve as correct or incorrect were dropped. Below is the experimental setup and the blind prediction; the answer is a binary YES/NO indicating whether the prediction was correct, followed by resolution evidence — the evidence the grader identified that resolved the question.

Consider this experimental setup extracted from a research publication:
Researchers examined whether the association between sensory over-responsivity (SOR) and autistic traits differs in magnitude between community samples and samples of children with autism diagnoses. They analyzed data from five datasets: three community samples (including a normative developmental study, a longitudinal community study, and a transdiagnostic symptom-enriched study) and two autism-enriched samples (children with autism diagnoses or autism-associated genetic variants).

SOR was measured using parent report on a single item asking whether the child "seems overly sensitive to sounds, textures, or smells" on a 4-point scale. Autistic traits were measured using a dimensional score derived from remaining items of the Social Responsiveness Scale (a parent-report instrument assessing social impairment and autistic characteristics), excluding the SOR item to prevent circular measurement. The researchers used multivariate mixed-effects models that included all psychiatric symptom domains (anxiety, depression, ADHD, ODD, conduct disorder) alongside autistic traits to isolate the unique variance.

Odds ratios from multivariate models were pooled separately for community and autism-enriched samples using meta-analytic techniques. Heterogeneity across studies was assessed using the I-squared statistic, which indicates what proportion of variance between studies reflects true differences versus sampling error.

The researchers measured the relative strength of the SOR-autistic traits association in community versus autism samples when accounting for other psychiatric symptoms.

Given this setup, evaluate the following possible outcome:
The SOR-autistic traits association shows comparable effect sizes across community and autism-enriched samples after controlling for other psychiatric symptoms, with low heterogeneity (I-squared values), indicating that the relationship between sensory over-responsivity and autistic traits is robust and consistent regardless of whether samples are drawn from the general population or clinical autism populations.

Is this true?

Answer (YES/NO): NO